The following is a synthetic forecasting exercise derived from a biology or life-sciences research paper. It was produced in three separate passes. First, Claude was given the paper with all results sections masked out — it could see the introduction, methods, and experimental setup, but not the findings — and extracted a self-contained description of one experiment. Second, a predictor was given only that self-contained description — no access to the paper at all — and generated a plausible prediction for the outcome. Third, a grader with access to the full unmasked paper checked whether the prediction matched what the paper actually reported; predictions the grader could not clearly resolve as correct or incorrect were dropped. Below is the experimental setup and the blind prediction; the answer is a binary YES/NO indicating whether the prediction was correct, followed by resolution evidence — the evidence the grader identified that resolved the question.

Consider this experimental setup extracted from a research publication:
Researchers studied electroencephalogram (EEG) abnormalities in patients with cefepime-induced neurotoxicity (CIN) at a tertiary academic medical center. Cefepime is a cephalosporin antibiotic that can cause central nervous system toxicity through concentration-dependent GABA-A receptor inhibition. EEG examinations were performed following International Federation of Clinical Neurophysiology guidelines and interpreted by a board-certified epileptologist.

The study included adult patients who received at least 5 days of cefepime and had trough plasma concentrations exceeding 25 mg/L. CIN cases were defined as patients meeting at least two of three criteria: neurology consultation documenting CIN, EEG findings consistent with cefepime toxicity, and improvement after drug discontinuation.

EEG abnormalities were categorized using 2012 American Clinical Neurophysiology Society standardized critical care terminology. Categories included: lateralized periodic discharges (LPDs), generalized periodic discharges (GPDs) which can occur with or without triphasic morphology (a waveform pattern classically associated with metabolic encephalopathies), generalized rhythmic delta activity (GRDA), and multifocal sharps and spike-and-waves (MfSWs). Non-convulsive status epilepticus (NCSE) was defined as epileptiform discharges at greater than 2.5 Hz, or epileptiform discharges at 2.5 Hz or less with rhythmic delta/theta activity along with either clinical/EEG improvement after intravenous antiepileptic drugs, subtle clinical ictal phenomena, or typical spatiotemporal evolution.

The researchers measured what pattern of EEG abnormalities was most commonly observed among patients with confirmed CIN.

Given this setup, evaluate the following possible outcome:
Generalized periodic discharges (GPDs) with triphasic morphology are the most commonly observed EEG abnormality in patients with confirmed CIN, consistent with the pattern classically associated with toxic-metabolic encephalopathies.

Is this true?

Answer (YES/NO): NO